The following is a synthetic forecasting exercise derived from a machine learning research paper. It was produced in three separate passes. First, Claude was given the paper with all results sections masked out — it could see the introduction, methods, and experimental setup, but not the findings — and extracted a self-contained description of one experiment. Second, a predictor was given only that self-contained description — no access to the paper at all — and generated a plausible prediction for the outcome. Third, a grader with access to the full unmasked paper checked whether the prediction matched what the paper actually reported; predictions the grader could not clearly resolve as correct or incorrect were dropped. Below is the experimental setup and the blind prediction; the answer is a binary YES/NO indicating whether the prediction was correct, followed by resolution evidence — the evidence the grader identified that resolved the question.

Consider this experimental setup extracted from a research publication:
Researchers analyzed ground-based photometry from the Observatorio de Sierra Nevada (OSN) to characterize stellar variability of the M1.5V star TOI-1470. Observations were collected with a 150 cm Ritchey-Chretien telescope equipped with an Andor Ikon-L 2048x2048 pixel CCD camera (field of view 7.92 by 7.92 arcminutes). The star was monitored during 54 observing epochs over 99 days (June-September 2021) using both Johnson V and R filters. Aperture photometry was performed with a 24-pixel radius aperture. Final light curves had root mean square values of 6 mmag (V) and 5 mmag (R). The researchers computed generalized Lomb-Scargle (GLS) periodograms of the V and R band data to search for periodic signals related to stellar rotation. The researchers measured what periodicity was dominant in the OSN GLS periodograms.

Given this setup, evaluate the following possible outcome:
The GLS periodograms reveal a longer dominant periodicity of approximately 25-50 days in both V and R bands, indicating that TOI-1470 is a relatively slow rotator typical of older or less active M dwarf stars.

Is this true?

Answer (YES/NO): YES